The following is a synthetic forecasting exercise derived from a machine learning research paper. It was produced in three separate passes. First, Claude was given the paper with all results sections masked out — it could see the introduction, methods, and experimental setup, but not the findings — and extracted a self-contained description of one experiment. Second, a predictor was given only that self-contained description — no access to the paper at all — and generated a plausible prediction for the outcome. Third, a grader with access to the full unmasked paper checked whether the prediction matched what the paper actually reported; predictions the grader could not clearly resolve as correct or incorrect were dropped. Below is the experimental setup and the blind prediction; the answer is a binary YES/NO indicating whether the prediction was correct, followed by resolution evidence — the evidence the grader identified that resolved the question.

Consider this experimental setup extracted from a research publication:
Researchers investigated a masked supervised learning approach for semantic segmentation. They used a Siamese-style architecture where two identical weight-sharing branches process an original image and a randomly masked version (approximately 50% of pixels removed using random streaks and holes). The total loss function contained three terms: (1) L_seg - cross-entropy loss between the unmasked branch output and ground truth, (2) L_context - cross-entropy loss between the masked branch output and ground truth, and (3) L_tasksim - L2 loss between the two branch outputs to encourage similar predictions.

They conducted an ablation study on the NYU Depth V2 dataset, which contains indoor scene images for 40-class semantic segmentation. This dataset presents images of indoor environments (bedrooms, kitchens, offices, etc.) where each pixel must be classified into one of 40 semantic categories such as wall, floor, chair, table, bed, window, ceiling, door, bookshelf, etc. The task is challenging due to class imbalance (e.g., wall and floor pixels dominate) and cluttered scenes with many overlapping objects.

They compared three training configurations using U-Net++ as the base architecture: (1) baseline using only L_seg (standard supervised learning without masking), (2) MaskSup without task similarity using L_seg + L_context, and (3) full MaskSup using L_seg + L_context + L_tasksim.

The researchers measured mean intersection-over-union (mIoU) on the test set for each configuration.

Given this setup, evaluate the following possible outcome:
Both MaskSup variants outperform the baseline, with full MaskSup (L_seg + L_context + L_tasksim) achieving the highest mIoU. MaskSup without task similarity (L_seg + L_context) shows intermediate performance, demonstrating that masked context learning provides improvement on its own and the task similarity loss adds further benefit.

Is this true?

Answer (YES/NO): YES